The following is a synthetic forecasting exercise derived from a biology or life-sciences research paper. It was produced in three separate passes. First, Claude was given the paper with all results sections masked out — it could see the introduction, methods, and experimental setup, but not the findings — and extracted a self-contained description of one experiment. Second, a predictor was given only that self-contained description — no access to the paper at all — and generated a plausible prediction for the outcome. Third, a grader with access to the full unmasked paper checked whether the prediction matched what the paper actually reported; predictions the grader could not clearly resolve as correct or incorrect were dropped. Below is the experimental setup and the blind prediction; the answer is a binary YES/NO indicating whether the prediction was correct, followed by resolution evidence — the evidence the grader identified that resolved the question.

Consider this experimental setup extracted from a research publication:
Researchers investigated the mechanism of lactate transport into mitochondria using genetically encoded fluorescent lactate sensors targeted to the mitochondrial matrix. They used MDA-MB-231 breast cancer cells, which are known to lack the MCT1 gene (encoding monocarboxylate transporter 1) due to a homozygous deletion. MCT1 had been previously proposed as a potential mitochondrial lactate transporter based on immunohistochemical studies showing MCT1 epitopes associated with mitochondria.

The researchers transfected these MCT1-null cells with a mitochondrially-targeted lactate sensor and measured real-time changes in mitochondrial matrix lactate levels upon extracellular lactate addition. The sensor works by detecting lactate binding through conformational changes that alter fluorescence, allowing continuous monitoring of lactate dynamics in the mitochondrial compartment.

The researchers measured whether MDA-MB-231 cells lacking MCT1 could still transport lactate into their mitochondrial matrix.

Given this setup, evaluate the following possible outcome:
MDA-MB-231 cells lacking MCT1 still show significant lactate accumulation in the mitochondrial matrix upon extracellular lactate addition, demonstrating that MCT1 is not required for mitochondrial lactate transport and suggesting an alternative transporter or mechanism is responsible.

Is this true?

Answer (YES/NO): YES